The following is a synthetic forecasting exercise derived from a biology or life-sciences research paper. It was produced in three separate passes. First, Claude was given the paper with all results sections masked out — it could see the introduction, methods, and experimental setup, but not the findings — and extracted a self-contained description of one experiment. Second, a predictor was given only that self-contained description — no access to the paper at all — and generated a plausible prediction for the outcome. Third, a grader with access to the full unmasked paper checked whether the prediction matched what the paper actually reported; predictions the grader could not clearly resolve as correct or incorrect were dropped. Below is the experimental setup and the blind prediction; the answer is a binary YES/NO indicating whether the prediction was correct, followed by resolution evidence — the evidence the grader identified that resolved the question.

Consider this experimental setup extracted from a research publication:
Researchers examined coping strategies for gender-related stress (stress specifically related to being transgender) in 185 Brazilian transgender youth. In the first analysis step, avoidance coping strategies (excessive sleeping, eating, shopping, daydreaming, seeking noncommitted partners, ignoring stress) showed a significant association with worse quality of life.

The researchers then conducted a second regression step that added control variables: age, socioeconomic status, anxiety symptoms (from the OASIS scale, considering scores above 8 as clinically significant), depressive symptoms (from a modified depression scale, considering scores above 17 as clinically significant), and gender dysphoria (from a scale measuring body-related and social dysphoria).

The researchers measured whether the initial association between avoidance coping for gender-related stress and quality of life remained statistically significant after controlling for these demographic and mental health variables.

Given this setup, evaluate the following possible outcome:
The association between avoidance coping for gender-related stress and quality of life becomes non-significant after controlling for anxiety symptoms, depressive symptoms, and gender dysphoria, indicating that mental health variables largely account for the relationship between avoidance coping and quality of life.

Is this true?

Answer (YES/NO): YES